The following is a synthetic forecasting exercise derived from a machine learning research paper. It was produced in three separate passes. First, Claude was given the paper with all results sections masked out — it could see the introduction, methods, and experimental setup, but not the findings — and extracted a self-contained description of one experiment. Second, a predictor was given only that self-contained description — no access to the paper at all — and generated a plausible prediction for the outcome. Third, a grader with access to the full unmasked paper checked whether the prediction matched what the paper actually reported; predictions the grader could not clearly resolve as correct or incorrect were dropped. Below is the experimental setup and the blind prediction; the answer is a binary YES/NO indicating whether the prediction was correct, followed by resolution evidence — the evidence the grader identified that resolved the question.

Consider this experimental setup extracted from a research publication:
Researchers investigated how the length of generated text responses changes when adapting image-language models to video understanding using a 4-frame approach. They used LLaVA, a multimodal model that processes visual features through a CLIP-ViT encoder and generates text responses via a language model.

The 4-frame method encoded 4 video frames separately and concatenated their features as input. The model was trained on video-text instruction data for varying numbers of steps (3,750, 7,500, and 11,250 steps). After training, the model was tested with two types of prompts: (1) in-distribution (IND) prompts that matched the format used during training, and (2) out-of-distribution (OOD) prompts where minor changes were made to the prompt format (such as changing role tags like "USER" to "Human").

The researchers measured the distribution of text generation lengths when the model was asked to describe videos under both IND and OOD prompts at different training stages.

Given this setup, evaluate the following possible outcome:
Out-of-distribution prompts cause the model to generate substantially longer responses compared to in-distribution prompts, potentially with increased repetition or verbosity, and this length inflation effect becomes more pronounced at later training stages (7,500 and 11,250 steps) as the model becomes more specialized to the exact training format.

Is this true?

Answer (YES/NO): NO